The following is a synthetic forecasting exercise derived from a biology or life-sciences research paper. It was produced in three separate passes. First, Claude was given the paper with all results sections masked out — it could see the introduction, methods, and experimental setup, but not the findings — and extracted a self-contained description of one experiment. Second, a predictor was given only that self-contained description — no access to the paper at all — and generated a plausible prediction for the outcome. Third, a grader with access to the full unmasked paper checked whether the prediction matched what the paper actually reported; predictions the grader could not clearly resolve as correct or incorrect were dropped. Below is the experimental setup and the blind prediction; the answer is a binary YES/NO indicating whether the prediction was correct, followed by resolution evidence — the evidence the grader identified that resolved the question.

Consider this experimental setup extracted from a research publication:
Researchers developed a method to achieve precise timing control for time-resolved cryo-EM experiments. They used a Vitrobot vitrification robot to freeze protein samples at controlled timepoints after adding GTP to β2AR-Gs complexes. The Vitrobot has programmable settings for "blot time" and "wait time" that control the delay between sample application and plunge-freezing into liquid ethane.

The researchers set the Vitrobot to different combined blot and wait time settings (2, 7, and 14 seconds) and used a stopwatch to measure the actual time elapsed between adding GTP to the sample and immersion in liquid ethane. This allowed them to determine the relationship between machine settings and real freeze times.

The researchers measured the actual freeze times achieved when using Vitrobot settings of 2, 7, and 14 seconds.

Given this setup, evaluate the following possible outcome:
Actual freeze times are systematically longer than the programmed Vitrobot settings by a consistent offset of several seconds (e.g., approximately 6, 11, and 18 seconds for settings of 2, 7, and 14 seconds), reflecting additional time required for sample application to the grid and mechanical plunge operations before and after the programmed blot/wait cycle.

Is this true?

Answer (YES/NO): NO